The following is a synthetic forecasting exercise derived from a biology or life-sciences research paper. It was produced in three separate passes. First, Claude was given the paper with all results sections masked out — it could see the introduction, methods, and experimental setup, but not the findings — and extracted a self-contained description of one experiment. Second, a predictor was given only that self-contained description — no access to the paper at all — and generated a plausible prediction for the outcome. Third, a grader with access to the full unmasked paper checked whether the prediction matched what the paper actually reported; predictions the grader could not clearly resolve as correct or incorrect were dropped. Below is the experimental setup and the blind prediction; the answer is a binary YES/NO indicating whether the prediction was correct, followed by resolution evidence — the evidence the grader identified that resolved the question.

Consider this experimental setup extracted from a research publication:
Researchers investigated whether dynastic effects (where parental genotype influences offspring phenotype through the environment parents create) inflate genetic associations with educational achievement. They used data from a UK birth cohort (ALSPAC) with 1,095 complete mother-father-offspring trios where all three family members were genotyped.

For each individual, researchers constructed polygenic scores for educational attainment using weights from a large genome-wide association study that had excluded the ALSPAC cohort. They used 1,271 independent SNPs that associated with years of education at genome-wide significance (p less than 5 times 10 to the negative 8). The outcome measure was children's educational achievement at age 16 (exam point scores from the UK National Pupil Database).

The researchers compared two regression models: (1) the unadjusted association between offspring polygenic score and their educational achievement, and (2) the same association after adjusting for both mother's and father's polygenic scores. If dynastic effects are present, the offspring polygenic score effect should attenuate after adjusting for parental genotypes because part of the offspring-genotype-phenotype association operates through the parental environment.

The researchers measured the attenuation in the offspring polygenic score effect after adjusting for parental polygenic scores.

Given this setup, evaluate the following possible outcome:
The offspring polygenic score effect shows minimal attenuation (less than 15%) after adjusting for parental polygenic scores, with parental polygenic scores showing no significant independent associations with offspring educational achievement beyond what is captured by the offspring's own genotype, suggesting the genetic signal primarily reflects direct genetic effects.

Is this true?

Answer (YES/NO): NO